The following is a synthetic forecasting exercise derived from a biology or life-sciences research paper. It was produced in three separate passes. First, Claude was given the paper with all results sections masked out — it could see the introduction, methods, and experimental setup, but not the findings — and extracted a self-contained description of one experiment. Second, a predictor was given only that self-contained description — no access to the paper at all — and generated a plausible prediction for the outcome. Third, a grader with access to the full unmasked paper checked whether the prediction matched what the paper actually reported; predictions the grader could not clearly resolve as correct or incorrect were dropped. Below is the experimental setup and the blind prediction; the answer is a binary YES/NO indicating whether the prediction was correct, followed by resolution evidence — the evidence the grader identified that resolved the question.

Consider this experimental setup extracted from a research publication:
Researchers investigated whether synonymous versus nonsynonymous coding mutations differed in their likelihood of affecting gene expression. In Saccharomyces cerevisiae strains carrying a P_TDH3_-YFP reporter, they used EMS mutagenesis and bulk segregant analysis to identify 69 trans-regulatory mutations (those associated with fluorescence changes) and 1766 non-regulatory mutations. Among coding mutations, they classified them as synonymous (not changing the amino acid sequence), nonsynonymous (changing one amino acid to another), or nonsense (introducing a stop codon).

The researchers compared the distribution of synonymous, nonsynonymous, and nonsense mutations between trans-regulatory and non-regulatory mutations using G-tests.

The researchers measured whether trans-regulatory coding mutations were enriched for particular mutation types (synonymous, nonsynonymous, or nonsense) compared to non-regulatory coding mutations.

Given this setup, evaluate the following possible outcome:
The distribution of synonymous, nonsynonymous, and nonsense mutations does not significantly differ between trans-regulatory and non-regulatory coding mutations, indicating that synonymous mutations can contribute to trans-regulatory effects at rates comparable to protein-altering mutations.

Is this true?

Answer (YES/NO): NO